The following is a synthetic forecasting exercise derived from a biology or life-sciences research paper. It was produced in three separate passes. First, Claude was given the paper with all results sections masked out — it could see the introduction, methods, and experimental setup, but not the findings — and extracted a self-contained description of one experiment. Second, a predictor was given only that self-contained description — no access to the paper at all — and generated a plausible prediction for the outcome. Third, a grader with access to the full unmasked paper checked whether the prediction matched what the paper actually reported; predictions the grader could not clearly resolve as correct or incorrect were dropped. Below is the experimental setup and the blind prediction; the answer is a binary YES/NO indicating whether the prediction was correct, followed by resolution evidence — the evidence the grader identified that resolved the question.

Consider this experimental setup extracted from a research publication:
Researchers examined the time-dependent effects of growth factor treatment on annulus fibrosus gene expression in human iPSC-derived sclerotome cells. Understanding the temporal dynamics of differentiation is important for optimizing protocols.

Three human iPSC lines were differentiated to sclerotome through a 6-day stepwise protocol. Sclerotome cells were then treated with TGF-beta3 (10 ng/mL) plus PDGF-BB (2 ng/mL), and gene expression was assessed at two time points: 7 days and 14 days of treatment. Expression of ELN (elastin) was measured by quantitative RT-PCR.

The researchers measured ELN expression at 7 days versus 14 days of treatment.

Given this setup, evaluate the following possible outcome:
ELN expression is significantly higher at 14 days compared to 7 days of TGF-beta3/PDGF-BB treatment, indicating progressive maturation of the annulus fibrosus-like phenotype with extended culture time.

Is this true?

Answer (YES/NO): YES